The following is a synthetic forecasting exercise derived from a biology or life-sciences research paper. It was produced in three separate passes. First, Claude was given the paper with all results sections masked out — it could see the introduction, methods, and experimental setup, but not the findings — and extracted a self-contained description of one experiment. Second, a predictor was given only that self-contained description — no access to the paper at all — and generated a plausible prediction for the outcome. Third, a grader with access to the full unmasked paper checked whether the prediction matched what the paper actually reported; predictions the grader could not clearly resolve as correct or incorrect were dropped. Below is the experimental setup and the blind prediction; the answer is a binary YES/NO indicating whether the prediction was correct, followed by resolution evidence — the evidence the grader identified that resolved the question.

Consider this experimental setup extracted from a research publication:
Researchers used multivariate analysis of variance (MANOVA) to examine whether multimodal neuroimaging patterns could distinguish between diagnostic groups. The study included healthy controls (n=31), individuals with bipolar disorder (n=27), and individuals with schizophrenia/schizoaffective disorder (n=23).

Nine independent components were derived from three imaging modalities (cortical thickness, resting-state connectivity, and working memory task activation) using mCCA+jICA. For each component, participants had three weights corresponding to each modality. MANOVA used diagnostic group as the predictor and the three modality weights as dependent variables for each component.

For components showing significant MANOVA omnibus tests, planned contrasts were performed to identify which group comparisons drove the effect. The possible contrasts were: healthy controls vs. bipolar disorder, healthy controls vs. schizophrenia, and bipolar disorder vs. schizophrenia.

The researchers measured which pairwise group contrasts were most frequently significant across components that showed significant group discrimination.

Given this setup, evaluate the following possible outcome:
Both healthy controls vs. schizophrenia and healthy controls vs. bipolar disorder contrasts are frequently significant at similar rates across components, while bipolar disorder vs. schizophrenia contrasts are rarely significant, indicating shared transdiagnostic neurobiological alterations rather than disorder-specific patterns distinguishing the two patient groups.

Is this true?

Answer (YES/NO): NO